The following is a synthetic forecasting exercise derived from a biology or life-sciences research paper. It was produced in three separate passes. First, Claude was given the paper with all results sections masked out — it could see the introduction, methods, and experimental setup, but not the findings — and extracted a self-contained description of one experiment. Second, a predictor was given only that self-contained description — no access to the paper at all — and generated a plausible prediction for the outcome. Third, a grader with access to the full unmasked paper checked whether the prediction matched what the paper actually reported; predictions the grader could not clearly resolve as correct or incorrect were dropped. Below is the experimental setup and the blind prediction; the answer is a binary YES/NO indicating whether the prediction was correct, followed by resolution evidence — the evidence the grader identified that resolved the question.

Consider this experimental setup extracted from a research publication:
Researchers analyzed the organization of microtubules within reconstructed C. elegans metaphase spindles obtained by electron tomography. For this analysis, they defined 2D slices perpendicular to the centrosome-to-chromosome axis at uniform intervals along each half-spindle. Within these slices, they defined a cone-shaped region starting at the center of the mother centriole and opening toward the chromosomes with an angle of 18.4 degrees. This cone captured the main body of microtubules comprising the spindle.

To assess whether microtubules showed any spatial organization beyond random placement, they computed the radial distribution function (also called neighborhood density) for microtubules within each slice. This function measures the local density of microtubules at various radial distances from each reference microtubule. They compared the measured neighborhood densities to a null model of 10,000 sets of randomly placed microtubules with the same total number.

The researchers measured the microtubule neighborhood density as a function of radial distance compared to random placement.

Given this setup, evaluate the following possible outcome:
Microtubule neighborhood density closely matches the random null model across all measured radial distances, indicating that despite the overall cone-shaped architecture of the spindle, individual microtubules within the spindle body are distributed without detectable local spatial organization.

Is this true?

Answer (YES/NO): NO